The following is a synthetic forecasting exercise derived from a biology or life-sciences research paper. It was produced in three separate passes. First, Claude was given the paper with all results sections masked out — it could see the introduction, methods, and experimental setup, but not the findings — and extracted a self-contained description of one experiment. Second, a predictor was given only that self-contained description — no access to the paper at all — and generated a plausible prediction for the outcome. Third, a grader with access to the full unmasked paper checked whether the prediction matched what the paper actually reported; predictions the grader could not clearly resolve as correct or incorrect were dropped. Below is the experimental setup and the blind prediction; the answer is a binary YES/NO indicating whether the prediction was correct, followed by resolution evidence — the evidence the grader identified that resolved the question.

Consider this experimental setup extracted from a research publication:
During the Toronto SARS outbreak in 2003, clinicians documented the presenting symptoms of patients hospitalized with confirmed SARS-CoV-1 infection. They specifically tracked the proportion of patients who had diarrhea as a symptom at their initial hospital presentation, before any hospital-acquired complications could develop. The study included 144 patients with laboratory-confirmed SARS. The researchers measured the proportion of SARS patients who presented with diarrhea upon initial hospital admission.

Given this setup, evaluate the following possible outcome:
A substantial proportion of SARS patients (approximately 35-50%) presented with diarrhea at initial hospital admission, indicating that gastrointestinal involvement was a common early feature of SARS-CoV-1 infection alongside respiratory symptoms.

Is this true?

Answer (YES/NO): NO